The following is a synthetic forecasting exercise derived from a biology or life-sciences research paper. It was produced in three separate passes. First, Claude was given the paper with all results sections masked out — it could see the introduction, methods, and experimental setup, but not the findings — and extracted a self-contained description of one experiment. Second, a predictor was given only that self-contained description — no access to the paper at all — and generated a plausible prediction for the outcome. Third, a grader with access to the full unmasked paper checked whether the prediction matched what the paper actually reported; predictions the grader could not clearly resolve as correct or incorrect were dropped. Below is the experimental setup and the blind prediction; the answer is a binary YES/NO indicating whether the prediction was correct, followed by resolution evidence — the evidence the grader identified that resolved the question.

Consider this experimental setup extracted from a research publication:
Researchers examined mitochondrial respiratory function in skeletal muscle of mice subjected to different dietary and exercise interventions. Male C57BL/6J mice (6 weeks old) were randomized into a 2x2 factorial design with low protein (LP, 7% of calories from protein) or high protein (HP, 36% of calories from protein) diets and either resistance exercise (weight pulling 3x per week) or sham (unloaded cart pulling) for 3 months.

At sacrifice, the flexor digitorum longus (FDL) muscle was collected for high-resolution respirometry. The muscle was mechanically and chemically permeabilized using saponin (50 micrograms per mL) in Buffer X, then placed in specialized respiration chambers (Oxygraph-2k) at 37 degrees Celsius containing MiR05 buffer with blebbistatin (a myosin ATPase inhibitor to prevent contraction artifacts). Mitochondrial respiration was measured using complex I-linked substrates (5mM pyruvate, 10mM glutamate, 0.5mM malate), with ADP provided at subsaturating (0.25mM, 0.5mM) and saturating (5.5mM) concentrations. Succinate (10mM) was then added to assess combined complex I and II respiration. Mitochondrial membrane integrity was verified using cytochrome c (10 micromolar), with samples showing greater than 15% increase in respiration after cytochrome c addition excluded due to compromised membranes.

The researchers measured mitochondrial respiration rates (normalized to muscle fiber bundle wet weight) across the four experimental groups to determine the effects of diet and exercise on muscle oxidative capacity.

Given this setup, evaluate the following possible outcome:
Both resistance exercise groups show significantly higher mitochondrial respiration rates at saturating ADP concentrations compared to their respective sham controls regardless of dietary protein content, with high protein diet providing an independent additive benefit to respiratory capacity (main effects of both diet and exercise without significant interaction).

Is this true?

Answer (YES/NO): NO